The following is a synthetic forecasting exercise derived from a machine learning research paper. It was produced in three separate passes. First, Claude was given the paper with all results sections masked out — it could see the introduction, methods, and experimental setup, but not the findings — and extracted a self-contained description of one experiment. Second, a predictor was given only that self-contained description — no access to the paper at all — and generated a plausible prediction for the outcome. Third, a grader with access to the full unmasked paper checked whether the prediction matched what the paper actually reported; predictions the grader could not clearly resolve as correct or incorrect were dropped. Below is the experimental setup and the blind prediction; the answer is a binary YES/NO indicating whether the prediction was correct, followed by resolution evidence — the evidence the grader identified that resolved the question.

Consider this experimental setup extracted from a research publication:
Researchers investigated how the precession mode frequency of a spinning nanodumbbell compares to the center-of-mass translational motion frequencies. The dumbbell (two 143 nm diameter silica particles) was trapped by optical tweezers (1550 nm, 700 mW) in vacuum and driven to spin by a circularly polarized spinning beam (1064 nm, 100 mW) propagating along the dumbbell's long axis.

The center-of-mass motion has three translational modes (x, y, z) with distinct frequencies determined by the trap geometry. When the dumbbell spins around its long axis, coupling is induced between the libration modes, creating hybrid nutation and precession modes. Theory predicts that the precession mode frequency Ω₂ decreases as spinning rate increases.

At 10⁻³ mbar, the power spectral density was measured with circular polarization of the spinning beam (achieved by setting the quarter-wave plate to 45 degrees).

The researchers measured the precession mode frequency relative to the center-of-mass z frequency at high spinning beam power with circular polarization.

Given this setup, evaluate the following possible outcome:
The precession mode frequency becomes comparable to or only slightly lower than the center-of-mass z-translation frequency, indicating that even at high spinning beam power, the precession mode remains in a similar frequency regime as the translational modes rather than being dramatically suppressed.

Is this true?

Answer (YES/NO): NO